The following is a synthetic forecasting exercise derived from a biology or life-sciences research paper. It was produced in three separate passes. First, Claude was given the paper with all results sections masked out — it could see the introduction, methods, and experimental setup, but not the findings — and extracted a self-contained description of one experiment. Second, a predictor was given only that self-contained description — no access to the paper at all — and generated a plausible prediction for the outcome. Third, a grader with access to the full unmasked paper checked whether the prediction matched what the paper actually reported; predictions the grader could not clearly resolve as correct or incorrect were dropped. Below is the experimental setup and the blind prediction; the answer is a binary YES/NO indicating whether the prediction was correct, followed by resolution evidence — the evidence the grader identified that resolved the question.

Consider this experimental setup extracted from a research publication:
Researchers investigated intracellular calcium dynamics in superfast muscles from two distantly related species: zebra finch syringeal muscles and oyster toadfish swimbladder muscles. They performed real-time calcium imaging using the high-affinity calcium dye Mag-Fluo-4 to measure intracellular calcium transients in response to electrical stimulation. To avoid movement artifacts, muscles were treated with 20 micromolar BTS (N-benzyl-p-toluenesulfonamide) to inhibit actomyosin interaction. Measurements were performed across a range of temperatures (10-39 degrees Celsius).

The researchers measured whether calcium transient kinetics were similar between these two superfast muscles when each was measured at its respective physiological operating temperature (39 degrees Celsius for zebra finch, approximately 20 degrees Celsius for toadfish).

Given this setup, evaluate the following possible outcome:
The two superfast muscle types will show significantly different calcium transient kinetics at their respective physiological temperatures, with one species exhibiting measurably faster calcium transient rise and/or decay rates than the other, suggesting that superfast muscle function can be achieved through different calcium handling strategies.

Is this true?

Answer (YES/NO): NO